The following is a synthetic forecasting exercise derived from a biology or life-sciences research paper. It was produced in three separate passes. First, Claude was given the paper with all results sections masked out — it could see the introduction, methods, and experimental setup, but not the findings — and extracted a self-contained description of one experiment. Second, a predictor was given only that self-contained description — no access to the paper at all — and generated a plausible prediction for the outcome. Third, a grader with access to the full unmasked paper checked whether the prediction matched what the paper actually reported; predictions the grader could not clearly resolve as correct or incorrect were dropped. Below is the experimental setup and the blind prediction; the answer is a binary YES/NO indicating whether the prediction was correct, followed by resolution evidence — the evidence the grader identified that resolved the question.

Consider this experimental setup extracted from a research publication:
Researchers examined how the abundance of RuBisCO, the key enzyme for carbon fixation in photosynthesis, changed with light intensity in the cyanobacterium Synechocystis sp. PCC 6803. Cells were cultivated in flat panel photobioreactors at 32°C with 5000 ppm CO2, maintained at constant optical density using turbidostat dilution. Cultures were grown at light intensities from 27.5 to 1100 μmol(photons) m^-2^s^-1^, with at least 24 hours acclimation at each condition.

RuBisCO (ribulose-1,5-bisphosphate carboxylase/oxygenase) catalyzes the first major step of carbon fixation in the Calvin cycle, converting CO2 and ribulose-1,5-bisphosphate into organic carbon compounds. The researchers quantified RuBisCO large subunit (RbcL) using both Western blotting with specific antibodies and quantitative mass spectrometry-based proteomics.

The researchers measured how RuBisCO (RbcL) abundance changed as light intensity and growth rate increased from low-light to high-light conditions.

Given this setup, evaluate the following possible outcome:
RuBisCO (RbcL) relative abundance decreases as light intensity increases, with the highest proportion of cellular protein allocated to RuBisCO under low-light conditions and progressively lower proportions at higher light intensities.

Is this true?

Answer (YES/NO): NO